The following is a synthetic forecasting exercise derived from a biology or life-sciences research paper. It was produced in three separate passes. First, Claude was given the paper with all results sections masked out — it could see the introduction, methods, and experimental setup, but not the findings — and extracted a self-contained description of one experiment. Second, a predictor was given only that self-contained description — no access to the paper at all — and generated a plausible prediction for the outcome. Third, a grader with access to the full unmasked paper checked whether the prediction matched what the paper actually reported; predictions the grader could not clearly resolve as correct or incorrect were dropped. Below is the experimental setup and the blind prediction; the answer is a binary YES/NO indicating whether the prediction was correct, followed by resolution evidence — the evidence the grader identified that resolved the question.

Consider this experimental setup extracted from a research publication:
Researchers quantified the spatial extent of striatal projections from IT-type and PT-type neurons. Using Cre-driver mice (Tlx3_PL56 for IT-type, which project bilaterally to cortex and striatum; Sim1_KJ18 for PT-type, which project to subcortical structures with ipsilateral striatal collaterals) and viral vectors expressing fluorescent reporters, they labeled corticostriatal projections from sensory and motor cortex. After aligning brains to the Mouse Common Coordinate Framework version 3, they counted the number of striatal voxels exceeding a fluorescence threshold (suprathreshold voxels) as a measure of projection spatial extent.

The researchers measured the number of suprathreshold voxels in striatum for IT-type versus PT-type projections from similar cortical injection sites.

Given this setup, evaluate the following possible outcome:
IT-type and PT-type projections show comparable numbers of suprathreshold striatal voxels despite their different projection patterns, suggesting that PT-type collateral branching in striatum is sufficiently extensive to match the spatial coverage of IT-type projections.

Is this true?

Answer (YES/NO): NO